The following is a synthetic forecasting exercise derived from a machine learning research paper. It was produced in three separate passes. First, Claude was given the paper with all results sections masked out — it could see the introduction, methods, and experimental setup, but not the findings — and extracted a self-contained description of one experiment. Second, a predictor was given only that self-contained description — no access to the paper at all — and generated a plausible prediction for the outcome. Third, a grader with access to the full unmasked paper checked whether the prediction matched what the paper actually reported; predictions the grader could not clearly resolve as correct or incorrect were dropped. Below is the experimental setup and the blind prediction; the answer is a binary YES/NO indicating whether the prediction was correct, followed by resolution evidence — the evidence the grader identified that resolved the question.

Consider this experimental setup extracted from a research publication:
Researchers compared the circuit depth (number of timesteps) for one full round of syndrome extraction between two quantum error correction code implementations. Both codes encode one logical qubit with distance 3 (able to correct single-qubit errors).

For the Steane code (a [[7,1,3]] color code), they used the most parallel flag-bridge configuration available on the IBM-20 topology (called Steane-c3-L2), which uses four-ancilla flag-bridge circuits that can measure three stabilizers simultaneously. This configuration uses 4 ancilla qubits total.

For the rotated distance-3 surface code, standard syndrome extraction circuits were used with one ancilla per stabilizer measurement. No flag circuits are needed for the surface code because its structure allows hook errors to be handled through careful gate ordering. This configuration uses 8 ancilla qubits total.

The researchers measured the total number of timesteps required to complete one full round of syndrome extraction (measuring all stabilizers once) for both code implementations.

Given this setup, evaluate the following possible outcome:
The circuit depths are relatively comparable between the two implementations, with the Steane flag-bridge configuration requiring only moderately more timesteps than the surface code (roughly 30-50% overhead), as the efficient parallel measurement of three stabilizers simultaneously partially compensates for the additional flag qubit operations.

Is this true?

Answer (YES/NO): NO